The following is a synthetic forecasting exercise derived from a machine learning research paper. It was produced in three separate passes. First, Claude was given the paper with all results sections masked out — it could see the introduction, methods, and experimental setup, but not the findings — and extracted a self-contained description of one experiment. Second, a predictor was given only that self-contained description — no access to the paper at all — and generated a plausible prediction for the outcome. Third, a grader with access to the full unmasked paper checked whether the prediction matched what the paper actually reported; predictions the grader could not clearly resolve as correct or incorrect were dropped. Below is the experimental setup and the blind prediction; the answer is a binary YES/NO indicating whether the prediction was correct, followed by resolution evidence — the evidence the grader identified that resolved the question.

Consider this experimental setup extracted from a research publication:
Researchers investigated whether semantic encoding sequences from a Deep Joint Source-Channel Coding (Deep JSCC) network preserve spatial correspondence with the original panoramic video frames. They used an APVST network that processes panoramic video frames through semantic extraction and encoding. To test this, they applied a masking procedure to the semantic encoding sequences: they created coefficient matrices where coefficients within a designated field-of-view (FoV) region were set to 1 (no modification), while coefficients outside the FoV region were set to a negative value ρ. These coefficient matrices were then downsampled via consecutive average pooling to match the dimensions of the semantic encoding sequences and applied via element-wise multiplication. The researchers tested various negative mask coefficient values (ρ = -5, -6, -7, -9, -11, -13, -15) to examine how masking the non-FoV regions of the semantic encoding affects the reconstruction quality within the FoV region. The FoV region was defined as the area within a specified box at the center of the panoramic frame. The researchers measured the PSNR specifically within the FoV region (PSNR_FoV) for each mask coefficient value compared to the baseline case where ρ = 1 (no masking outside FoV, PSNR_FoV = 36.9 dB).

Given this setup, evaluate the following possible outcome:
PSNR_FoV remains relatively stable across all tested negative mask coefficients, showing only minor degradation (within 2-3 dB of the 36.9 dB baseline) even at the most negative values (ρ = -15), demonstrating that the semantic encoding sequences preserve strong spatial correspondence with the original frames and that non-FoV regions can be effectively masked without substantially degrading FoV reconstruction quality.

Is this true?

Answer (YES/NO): NO